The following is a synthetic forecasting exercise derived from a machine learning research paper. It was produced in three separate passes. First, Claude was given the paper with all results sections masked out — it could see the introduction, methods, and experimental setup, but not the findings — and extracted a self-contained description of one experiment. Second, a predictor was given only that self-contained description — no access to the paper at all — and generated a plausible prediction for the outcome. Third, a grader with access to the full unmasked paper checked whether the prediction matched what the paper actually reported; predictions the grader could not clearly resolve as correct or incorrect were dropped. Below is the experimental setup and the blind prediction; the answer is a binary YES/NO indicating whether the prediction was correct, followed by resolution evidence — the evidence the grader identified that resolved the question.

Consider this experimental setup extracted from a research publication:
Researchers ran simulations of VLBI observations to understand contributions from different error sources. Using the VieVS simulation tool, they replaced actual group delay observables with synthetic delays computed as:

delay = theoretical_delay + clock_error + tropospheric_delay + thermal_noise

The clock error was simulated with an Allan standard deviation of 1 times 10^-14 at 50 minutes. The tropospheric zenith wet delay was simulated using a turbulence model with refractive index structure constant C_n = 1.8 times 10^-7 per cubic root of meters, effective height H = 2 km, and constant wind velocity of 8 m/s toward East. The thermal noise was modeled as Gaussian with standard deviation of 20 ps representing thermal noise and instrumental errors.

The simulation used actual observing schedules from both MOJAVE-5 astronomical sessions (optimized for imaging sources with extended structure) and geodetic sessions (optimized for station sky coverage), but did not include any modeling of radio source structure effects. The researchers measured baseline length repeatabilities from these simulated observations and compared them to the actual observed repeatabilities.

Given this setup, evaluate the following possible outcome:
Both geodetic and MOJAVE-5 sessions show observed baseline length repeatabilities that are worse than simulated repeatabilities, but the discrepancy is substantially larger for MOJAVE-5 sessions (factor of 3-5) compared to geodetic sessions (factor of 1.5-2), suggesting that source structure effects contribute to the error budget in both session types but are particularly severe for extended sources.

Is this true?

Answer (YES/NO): NO